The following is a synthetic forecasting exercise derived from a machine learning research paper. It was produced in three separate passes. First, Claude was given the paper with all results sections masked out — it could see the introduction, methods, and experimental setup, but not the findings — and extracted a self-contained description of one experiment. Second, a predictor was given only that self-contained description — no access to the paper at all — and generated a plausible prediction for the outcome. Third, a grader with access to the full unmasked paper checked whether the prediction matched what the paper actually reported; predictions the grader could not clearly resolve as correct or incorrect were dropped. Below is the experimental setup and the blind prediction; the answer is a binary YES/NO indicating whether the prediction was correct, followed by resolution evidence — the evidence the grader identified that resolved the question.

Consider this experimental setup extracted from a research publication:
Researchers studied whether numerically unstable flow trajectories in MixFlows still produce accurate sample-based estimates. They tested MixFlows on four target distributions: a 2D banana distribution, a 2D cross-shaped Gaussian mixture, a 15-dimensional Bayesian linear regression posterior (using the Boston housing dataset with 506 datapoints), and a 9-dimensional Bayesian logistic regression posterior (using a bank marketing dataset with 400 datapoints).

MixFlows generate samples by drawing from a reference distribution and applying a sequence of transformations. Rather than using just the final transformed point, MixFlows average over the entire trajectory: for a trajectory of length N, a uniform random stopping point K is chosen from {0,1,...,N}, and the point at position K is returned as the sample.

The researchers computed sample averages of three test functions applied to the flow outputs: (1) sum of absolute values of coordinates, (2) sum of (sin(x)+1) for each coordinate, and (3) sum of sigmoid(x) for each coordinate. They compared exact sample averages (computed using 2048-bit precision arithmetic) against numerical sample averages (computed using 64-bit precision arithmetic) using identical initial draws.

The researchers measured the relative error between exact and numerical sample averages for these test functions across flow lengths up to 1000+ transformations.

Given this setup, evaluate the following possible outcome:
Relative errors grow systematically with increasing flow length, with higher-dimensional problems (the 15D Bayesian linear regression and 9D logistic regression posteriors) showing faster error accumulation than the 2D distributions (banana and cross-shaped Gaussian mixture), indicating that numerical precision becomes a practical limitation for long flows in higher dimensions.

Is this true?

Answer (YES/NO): NO